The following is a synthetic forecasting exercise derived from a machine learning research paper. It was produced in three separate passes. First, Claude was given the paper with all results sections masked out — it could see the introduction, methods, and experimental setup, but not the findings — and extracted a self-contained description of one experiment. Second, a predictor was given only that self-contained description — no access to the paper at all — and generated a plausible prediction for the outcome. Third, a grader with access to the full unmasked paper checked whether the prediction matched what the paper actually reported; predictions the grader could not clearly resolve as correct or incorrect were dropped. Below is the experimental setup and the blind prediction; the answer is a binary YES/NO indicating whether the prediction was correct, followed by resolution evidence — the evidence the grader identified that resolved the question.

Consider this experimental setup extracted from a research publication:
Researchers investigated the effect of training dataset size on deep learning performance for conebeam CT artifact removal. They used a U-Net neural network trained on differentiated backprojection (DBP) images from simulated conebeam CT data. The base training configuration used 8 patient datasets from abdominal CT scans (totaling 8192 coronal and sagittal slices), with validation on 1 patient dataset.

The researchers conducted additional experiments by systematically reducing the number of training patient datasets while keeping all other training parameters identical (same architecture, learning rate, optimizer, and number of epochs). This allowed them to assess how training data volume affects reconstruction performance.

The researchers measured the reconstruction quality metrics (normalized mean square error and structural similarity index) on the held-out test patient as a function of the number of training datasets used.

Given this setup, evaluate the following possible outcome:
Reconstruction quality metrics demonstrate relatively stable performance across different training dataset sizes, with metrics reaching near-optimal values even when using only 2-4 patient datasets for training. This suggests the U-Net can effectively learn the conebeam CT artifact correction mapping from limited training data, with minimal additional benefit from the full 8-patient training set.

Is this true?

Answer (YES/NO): NO